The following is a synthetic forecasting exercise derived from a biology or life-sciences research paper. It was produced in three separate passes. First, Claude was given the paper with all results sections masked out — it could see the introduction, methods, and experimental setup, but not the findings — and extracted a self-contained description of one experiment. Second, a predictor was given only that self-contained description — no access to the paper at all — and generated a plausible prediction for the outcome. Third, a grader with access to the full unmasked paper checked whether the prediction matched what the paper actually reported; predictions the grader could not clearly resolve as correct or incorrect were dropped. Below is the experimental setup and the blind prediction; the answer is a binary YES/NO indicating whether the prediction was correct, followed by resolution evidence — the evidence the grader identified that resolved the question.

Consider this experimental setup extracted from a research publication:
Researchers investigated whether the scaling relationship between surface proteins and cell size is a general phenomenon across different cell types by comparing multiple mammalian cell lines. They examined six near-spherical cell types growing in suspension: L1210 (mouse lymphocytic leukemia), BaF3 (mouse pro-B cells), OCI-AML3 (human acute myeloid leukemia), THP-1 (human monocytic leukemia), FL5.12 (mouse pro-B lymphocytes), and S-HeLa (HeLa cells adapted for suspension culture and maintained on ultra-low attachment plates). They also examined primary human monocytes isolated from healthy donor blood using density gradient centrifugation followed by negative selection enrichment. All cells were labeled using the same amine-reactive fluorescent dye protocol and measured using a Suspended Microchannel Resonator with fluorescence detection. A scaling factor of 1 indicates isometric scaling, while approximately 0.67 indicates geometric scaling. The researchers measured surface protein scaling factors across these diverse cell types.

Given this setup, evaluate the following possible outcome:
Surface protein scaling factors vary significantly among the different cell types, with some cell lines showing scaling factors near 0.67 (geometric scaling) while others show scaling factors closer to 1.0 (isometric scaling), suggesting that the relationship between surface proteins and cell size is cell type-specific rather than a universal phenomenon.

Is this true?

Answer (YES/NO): NO